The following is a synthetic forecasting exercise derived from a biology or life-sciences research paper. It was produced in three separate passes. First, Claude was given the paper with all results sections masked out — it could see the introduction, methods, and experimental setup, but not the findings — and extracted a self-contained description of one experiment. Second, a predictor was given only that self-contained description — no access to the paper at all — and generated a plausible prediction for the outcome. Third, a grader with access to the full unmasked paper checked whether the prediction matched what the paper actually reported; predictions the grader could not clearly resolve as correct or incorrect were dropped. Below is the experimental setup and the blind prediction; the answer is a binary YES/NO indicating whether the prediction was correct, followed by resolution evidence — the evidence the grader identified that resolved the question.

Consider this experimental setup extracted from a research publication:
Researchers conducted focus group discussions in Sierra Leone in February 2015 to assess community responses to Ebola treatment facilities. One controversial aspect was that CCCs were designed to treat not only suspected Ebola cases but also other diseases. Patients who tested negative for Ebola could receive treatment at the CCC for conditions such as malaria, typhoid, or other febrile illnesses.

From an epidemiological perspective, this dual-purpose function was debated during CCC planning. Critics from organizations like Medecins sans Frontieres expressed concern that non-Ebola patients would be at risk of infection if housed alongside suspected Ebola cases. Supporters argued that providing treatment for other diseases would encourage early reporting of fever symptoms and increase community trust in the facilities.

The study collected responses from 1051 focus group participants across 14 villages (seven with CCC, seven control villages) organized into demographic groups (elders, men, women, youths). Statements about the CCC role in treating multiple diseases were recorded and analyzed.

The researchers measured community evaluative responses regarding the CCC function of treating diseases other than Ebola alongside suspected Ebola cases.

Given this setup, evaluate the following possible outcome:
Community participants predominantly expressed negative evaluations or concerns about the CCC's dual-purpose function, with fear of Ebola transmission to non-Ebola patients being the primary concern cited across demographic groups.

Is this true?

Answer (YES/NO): NO